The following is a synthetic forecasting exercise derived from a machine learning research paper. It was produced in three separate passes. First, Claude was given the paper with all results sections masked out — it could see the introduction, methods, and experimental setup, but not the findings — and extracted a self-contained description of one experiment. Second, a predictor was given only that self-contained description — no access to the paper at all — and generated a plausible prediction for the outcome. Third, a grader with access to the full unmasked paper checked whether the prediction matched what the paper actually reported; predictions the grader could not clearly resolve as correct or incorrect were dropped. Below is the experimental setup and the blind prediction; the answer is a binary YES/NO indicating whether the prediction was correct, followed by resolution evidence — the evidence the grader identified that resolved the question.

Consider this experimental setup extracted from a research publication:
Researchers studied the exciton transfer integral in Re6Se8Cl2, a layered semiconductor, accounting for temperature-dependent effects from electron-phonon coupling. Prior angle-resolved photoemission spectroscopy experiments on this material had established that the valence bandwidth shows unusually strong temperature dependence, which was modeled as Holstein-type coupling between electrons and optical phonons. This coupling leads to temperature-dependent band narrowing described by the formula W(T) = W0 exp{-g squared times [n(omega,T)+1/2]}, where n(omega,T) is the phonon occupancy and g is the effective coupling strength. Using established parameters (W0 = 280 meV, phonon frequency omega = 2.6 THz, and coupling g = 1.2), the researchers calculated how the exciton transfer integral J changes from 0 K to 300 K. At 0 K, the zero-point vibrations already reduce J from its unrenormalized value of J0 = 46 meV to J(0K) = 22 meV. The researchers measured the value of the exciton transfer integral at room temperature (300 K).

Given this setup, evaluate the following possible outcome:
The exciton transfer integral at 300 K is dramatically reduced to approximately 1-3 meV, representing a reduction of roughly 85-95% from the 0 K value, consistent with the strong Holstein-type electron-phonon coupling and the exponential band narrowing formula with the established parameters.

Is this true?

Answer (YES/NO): YES